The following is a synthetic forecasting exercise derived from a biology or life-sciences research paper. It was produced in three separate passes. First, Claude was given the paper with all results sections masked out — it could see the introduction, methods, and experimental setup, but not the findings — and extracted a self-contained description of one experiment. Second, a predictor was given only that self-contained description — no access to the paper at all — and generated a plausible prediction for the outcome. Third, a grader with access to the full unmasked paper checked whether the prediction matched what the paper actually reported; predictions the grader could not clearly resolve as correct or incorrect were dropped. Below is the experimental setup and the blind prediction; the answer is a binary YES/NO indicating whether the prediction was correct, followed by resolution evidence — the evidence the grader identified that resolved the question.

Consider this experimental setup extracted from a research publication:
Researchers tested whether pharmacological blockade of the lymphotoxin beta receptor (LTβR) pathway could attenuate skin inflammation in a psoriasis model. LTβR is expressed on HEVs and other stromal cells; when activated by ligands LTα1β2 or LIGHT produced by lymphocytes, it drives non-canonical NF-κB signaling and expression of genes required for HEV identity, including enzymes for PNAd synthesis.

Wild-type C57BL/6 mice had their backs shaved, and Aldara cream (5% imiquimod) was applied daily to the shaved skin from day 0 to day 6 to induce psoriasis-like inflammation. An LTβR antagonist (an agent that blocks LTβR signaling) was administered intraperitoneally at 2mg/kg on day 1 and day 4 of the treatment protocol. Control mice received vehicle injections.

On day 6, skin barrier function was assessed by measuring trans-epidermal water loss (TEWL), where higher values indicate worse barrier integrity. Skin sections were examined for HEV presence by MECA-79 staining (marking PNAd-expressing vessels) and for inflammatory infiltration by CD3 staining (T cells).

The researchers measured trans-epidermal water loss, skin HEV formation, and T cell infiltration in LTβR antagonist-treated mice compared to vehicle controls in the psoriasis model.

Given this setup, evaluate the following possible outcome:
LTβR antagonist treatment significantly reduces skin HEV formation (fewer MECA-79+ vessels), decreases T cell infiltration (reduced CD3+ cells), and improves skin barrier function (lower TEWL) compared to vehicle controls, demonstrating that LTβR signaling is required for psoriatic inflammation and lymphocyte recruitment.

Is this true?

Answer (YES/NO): YES